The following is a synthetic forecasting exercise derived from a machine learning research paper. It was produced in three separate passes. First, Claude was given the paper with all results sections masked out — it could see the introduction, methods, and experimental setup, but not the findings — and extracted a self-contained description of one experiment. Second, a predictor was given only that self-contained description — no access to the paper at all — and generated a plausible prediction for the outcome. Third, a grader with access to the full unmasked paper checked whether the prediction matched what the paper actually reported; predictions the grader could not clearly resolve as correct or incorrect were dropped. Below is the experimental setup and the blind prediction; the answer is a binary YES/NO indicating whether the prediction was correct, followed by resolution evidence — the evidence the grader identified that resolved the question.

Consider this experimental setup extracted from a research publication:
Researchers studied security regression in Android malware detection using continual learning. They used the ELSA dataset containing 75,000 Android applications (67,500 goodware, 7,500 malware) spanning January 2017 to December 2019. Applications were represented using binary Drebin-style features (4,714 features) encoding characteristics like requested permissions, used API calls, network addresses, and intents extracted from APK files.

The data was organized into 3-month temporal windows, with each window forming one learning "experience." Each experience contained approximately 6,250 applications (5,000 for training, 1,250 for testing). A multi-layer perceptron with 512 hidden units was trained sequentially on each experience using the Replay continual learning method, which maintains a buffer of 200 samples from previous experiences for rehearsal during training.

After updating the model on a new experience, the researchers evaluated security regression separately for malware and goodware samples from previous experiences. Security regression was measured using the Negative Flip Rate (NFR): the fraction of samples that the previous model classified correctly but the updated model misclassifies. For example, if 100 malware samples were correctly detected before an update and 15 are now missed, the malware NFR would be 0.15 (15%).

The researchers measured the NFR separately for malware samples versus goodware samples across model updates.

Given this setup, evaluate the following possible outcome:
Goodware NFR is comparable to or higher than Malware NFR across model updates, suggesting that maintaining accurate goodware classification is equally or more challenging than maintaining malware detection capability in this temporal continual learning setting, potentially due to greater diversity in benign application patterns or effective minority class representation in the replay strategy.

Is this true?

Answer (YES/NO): NO